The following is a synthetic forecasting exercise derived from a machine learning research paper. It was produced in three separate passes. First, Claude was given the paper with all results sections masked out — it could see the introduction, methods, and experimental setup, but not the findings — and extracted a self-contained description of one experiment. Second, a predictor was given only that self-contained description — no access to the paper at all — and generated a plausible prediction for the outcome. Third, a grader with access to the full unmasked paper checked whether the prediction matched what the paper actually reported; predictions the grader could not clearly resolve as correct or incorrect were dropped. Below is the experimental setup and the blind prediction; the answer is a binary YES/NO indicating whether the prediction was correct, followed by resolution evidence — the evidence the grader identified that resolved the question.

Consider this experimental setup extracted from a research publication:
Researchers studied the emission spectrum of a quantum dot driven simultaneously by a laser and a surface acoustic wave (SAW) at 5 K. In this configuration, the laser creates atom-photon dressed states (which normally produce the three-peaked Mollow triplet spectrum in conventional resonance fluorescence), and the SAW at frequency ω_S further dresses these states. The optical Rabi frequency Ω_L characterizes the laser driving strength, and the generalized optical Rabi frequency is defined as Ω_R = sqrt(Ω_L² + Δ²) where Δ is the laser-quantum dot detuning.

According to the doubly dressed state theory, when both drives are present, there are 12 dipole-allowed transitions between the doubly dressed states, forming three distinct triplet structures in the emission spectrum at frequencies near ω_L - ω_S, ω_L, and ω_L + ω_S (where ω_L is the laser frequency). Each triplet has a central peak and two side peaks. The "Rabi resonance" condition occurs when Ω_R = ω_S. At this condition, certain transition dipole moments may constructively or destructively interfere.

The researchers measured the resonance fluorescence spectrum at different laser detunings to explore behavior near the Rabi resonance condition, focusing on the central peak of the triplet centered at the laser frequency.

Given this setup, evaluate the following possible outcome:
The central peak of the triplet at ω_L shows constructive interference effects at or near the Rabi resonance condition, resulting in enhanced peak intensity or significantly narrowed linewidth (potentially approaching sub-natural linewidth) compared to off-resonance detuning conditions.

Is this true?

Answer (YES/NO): NO